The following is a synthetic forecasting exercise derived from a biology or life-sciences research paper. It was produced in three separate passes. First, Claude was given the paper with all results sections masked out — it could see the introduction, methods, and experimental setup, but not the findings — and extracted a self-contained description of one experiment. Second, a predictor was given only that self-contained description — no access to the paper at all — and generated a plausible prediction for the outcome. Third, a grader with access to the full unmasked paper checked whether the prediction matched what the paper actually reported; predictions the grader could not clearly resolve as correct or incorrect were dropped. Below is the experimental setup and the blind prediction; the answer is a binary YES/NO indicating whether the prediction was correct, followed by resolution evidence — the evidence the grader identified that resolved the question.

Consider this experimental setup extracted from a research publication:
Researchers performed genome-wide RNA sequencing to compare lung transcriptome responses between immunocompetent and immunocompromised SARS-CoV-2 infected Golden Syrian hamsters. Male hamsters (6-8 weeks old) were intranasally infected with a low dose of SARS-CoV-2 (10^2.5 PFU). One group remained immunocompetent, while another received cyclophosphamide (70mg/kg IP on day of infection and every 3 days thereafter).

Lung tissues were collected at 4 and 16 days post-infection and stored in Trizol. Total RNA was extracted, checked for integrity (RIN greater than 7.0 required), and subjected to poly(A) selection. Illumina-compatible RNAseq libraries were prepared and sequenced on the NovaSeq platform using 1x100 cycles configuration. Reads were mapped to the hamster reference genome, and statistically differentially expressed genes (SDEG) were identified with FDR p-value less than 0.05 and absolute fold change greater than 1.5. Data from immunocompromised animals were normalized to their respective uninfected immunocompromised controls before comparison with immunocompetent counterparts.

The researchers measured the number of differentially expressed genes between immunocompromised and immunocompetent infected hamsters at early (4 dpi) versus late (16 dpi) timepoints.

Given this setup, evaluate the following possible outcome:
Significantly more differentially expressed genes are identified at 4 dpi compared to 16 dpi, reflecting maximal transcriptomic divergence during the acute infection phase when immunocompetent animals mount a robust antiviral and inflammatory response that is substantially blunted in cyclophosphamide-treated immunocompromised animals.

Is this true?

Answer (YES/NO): YES